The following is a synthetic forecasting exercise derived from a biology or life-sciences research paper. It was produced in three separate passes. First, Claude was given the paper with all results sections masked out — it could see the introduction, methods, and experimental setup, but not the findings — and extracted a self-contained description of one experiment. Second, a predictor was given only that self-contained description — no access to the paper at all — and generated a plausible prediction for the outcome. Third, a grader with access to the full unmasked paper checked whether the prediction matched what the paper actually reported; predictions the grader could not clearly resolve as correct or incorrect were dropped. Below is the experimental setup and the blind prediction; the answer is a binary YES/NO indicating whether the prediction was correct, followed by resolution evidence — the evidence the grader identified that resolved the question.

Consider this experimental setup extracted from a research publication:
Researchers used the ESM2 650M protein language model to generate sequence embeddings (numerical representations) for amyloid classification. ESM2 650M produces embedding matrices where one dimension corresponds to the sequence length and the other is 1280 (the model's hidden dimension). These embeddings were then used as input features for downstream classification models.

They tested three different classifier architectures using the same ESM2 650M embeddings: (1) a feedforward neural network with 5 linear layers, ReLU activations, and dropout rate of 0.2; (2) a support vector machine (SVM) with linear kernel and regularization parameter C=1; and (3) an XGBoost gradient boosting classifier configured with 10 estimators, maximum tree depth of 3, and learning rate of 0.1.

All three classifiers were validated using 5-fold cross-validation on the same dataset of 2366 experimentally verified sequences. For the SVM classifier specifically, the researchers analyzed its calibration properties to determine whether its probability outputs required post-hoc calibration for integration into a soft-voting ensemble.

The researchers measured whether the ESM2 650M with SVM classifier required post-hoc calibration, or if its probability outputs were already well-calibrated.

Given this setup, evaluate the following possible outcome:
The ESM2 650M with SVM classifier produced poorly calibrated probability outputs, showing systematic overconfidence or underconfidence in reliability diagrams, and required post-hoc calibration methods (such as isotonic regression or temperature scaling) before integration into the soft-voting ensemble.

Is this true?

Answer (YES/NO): NO